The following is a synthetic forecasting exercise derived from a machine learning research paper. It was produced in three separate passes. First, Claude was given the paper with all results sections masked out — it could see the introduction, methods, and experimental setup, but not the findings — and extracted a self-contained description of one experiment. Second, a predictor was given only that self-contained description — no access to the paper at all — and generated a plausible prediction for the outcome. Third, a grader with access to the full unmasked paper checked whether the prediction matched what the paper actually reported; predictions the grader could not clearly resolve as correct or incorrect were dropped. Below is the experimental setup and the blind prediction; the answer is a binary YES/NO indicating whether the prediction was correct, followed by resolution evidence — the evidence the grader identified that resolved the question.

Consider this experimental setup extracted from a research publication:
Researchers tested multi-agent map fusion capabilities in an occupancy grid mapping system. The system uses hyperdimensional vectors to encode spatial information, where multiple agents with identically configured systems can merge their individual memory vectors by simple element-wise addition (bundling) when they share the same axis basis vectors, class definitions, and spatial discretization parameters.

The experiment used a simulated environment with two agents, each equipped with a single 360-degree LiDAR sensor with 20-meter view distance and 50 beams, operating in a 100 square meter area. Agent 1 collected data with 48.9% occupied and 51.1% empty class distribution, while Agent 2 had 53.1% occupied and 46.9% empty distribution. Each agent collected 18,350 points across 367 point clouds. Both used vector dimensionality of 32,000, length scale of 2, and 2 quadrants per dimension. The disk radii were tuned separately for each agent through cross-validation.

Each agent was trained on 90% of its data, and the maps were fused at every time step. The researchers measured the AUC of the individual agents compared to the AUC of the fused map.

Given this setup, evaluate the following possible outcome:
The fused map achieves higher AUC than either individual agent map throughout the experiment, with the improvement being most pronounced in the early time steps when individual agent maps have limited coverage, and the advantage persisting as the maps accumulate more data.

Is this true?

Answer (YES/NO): NO